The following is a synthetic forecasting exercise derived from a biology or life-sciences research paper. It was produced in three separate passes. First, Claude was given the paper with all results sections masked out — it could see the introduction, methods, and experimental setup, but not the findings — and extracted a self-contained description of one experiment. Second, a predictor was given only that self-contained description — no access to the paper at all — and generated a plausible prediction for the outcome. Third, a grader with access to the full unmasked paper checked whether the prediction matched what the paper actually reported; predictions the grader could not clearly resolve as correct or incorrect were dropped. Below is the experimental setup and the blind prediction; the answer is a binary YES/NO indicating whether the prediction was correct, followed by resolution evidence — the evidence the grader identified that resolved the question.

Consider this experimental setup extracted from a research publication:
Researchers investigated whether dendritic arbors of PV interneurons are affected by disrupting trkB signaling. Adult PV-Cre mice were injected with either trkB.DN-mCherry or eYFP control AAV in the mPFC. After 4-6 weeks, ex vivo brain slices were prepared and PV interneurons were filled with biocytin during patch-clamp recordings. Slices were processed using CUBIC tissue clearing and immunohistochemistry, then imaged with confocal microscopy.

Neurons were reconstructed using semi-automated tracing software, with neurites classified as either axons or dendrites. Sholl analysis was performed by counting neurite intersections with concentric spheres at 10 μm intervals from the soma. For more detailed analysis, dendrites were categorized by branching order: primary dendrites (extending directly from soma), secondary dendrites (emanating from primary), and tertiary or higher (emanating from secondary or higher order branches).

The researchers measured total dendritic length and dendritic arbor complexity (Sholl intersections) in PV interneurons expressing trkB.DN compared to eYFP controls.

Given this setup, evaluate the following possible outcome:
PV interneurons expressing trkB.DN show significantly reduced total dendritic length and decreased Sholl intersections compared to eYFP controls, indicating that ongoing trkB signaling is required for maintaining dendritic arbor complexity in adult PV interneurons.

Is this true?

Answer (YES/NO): NO